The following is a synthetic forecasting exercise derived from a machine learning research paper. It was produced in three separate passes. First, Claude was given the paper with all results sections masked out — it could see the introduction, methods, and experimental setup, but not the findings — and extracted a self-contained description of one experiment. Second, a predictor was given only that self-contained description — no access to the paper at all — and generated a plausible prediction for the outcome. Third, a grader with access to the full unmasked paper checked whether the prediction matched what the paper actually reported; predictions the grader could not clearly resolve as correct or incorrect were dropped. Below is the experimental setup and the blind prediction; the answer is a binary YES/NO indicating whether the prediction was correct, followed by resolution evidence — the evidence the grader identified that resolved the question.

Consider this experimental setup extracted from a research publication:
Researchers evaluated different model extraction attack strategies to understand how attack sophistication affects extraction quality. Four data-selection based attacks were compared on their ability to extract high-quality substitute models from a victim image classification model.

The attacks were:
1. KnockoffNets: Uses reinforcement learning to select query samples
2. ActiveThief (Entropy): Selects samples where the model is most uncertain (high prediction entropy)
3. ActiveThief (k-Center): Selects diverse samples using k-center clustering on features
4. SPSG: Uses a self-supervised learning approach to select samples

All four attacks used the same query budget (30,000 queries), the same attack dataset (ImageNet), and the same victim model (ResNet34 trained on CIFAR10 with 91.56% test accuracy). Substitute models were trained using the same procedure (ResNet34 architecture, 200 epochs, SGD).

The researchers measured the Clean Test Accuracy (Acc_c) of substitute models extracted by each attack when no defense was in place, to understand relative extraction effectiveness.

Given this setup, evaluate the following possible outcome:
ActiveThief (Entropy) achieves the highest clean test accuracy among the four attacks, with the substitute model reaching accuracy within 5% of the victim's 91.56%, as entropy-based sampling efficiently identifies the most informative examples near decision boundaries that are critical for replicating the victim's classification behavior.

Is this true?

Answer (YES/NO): NO